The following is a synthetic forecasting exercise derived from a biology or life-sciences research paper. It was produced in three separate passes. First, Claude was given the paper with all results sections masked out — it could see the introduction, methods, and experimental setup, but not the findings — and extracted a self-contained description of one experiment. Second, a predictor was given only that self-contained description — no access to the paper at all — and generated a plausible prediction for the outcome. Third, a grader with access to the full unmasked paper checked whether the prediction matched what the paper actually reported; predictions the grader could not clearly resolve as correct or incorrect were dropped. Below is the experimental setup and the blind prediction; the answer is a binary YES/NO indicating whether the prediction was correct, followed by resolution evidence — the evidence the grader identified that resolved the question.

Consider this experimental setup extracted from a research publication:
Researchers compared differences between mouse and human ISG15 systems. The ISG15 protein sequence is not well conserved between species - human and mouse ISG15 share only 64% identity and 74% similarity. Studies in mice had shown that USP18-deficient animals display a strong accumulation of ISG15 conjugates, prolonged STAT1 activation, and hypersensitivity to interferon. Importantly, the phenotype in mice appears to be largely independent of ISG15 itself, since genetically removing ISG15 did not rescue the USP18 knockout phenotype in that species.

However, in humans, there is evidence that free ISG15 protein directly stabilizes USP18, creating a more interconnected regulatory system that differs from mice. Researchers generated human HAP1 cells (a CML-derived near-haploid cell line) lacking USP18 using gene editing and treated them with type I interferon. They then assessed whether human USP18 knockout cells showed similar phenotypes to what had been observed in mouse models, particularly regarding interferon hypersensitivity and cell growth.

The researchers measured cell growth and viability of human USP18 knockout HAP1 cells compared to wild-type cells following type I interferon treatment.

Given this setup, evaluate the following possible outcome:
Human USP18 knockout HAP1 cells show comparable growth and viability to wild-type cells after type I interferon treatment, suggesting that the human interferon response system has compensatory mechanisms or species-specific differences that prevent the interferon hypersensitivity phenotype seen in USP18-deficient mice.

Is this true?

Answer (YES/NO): NO